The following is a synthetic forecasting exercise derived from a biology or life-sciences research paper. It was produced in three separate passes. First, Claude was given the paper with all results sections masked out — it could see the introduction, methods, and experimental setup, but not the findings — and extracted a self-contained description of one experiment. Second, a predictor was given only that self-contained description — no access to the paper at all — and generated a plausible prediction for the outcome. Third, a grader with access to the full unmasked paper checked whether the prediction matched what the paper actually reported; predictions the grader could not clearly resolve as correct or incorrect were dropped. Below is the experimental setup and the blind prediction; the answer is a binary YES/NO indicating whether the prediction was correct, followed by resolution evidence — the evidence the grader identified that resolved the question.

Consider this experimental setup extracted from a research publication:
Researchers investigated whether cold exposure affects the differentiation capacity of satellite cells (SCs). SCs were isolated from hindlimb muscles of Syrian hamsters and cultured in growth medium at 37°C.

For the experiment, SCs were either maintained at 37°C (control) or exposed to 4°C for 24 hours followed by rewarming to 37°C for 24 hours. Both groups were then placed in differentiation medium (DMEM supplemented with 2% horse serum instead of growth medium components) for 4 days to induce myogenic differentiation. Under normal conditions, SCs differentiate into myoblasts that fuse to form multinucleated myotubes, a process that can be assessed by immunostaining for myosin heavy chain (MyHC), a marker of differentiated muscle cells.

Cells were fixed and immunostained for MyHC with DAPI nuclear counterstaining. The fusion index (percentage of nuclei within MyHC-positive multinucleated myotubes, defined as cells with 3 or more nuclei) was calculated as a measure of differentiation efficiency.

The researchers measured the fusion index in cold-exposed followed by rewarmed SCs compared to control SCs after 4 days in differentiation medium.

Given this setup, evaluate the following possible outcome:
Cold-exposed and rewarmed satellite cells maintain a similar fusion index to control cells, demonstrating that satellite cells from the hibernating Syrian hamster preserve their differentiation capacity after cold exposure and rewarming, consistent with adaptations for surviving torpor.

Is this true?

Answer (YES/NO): NO